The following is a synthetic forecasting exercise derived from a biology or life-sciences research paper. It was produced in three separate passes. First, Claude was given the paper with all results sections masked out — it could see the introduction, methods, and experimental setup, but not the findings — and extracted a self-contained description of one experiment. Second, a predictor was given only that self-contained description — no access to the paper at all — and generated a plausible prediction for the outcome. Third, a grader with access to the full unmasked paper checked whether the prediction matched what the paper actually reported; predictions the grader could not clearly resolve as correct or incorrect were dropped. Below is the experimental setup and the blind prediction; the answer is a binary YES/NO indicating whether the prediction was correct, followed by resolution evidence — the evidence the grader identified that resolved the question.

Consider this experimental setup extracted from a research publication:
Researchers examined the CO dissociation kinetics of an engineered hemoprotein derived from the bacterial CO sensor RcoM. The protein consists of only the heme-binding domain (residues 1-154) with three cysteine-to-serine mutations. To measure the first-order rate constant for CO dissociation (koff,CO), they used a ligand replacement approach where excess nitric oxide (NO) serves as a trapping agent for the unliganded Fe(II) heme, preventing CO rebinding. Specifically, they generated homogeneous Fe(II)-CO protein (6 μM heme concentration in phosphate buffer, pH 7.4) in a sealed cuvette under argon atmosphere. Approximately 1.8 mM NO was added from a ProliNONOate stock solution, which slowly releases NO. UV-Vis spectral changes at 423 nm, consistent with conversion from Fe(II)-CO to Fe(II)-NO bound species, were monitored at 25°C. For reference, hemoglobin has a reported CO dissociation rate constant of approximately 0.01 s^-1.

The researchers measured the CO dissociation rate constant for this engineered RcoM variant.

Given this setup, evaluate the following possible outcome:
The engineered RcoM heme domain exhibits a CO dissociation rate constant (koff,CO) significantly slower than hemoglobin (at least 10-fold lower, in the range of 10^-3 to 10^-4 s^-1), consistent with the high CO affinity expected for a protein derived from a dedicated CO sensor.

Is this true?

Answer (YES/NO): NO